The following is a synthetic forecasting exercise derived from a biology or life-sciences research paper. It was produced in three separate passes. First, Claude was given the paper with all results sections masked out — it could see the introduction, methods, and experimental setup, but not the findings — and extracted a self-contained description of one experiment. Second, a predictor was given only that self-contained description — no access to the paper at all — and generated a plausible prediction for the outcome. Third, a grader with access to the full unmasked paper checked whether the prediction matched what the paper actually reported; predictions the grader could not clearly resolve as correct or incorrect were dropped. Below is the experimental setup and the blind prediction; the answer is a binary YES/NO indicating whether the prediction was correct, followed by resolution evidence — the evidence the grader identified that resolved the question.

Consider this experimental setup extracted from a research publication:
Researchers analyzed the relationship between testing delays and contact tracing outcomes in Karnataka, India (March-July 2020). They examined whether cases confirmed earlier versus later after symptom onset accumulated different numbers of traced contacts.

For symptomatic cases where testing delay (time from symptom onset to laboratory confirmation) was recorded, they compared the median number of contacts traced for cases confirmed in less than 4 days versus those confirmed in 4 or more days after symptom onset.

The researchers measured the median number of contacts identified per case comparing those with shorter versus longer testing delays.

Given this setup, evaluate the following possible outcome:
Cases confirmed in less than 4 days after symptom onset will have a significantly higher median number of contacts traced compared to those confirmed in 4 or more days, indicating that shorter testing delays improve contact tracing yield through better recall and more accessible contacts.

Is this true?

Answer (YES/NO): NO